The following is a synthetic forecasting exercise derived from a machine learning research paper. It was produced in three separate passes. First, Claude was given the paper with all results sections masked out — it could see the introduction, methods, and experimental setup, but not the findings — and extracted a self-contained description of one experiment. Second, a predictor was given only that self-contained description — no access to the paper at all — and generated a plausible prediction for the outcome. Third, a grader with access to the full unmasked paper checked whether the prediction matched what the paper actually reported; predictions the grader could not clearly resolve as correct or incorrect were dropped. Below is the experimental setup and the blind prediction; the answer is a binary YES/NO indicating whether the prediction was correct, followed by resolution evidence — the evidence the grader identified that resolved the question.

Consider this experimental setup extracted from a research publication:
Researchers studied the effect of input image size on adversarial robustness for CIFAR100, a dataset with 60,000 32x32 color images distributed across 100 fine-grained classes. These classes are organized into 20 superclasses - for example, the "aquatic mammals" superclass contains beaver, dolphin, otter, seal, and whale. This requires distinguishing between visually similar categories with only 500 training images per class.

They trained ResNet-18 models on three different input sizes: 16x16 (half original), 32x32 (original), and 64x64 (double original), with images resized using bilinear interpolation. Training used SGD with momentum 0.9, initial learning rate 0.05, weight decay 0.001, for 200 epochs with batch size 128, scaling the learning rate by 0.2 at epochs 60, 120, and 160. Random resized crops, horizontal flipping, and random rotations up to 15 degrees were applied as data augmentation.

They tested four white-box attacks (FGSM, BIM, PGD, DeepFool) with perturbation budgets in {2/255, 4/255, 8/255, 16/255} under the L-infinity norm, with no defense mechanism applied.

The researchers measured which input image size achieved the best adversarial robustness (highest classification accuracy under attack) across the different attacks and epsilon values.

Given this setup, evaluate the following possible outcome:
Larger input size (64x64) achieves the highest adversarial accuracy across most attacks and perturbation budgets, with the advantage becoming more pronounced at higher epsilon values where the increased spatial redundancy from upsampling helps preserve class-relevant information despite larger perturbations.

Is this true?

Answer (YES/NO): NO